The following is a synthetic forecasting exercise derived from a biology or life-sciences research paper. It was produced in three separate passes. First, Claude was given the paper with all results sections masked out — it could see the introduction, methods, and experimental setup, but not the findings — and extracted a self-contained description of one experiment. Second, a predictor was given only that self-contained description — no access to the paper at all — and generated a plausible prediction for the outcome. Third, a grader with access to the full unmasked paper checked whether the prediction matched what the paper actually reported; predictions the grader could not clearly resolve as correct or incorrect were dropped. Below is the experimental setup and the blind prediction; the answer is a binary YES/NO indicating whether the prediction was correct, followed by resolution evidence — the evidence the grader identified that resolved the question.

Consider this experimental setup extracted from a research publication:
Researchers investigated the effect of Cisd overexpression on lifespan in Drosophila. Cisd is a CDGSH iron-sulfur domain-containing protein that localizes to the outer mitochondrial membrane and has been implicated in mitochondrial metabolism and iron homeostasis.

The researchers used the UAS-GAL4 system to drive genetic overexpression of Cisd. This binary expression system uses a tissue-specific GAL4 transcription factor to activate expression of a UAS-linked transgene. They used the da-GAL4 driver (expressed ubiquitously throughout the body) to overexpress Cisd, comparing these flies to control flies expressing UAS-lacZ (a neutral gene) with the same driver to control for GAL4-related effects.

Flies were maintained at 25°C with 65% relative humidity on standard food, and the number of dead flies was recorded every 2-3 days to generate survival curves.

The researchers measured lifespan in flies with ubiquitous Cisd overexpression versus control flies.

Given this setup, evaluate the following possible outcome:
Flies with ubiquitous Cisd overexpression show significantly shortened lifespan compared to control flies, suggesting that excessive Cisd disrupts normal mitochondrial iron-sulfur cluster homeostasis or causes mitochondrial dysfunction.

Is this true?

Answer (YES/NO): YES